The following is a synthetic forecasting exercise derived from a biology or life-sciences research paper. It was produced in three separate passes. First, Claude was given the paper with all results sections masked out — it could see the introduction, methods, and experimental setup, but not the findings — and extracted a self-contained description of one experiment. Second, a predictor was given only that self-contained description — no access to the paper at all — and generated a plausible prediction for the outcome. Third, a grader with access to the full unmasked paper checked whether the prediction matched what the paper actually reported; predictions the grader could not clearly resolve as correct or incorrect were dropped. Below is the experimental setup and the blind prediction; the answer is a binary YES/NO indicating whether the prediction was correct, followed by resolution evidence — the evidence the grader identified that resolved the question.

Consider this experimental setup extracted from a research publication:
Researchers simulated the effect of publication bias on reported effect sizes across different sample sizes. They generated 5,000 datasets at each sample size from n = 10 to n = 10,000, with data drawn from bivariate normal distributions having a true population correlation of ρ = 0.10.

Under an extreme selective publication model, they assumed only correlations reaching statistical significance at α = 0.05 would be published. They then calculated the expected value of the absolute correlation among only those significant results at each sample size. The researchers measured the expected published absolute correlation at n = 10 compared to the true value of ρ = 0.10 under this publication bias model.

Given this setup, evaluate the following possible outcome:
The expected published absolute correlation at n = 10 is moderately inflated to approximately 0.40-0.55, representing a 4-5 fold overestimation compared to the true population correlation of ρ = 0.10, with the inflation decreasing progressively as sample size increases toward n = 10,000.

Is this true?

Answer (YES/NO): NO